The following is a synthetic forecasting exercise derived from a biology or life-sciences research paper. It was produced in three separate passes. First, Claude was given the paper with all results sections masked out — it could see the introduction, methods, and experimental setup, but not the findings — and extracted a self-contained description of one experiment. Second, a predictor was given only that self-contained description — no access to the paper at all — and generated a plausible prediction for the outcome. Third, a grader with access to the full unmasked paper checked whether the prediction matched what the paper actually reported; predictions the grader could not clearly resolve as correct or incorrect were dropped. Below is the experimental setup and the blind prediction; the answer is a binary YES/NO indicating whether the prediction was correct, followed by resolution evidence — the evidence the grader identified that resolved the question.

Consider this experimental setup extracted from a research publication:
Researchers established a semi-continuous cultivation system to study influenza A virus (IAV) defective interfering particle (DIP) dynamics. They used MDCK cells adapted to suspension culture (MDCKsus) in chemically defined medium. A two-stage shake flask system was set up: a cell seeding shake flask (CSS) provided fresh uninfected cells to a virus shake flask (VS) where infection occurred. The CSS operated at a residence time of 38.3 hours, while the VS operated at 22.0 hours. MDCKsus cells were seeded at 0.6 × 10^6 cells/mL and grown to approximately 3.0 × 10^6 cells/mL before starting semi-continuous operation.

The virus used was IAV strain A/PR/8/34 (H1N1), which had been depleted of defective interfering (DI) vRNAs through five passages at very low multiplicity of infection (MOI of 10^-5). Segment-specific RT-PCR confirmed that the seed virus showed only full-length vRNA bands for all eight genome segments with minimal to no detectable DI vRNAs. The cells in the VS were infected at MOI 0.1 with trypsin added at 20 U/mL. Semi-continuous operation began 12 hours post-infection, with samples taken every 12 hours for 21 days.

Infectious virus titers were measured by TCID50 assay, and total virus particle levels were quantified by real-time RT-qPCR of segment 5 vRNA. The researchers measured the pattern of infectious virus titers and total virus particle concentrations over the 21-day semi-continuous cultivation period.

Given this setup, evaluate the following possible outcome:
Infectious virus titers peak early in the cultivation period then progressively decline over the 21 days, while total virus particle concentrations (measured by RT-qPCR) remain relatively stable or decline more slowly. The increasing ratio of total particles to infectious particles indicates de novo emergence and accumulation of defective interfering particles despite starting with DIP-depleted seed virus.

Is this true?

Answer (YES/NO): NO